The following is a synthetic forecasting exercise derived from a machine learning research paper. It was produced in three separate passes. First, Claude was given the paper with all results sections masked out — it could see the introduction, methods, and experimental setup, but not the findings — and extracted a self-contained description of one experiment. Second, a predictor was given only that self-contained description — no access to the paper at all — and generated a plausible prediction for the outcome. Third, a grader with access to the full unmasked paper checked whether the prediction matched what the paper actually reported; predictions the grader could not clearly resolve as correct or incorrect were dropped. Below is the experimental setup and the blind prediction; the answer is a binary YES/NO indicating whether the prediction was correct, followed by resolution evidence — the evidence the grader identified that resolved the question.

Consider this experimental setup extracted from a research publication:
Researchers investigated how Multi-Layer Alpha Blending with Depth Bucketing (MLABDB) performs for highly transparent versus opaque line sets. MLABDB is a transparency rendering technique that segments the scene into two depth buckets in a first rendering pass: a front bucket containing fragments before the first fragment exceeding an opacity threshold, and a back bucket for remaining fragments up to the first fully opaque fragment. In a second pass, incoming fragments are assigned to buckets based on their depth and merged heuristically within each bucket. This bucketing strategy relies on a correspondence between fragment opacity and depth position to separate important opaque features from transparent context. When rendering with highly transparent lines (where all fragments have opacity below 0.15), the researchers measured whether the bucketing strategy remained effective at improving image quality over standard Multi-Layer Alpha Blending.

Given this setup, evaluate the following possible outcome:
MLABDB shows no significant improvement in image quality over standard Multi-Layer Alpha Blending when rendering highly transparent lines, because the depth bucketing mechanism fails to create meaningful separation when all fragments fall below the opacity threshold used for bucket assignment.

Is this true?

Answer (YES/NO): YES